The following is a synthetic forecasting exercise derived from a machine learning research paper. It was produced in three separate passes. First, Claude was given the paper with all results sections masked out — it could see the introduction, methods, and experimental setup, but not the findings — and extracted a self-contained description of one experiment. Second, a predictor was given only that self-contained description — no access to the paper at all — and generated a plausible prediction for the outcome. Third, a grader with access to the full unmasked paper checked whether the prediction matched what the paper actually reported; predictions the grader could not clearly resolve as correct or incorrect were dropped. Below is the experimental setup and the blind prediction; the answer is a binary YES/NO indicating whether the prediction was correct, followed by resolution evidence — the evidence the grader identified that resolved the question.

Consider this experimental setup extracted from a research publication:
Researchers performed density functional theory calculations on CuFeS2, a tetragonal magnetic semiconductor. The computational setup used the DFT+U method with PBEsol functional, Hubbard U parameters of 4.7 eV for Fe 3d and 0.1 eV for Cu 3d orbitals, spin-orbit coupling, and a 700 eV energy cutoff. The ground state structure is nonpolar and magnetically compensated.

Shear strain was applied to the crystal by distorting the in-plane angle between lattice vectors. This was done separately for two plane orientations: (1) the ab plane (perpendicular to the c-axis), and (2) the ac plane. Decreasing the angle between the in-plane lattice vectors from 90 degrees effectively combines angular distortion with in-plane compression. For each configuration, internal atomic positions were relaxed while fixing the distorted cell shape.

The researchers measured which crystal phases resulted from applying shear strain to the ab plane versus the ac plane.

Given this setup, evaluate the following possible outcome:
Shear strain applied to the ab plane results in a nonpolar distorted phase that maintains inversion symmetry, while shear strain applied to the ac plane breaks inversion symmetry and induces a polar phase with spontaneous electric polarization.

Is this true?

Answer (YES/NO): NO